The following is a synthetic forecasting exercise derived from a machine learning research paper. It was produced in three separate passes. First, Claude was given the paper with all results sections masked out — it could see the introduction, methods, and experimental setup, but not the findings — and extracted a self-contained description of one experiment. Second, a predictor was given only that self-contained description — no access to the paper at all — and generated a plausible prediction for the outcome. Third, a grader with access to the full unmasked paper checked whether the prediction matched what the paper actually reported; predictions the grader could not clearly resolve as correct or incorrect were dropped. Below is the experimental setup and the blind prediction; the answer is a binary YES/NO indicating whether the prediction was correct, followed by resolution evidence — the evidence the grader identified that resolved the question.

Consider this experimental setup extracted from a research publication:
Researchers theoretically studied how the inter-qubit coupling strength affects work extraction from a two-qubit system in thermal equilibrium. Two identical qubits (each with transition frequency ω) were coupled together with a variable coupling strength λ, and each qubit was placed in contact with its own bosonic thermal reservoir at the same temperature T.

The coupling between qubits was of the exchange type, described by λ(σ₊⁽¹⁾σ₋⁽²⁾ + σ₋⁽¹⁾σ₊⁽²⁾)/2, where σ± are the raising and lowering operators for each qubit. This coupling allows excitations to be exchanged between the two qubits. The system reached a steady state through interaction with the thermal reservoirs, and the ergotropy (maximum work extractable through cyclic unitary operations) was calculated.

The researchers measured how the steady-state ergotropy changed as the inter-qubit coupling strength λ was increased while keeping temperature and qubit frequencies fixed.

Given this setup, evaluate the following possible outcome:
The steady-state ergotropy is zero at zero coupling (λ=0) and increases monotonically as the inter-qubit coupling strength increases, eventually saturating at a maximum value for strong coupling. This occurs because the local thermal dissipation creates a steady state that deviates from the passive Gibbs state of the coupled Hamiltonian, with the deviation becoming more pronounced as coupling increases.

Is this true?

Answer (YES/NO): NO